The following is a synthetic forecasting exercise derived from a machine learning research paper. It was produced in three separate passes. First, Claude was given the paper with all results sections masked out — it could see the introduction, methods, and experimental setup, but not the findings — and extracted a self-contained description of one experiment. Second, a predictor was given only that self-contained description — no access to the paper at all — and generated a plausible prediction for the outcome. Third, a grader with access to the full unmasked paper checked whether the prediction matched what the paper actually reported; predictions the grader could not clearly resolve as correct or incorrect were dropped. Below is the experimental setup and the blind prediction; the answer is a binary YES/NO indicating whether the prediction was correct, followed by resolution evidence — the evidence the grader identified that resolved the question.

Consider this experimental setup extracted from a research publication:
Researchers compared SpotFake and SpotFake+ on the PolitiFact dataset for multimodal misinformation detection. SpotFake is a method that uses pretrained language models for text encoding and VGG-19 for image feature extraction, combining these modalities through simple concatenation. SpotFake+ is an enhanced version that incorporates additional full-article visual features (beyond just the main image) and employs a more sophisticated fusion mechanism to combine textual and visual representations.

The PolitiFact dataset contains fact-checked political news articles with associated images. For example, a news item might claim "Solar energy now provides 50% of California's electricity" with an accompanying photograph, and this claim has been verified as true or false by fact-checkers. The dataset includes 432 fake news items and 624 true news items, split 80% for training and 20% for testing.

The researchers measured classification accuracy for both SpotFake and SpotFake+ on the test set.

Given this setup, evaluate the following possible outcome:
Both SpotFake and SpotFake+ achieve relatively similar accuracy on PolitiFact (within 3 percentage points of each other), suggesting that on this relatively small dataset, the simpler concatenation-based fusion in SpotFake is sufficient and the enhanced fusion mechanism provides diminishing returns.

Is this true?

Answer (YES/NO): YES